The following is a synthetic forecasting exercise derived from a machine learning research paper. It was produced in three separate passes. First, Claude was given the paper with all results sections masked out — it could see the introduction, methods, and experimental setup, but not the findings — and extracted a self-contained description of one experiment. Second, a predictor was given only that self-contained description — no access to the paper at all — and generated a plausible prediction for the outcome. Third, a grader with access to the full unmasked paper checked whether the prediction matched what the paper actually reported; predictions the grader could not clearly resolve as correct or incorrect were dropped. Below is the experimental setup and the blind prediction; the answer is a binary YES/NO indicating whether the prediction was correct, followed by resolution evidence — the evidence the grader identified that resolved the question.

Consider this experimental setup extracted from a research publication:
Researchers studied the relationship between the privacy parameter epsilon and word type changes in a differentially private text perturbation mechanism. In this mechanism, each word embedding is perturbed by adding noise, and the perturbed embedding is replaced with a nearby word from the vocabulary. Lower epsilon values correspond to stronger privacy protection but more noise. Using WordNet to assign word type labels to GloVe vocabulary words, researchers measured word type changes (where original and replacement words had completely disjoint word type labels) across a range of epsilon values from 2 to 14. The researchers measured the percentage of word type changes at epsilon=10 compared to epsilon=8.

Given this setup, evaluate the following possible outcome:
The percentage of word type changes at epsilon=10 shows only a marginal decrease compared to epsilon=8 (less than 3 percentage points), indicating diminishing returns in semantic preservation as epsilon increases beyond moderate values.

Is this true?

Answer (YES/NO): NO